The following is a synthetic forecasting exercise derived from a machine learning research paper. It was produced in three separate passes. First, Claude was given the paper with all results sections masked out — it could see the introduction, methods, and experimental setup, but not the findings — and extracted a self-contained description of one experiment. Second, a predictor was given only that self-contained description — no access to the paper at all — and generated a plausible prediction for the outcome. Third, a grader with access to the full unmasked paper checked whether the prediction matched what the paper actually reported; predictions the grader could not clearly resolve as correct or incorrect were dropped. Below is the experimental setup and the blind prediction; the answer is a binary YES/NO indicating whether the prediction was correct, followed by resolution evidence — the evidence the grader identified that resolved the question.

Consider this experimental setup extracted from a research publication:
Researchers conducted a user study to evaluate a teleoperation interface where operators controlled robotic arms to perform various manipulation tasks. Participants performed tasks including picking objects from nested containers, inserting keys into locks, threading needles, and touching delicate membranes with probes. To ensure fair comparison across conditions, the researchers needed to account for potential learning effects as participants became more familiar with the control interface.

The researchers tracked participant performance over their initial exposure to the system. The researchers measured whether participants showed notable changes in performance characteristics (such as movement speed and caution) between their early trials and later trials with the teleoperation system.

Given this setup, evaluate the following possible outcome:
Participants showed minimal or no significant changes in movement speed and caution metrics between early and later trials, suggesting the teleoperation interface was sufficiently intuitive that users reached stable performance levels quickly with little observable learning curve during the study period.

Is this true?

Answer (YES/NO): NO